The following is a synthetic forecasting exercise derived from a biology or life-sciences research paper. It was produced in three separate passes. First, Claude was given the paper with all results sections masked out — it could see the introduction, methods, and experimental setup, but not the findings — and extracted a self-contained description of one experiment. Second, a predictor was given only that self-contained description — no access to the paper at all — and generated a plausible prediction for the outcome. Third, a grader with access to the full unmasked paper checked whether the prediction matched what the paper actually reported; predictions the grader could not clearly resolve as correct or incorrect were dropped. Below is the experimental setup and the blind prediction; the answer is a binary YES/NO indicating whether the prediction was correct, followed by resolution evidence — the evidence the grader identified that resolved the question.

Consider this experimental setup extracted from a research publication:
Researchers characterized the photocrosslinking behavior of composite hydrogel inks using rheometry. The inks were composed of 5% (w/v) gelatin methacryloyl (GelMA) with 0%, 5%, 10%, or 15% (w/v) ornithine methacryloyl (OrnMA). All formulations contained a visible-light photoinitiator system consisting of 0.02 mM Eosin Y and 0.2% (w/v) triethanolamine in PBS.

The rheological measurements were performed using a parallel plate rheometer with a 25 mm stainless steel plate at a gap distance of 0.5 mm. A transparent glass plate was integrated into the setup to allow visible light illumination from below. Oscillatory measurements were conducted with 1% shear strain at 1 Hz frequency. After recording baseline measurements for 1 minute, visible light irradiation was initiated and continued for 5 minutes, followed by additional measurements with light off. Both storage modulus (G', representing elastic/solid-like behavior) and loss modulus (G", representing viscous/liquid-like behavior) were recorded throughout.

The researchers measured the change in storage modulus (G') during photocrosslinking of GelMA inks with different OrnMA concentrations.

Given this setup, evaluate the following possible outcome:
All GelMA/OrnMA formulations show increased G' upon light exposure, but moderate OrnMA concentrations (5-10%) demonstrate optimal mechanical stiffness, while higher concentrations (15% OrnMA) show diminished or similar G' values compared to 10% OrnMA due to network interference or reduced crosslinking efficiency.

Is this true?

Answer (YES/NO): NO